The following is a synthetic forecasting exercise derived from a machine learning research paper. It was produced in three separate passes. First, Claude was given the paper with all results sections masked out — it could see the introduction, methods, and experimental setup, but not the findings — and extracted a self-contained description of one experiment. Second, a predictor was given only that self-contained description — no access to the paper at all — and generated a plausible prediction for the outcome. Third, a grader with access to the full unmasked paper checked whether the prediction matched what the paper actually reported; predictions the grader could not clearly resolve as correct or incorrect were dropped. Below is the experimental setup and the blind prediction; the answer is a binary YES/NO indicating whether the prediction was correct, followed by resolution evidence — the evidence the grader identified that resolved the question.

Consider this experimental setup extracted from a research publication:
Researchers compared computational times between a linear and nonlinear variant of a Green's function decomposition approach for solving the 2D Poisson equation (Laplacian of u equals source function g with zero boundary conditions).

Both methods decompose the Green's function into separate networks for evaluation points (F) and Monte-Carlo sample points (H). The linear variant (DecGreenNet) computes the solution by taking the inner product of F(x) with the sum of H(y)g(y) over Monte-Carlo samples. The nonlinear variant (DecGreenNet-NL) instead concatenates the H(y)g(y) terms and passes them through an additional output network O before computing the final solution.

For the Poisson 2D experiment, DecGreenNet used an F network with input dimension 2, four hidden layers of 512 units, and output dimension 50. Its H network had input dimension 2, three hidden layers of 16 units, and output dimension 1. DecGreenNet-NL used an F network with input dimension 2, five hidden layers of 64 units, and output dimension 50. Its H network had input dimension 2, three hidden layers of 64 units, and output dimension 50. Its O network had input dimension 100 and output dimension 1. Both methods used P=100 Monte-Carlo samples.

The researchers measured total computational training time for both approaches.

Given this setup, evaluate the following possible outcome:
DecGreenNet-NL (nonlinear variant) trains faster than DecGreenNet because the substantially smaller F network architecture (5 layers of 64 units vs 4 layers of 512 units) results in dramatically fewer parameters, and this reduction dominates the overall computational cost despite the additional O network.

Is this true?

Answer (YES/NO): NO